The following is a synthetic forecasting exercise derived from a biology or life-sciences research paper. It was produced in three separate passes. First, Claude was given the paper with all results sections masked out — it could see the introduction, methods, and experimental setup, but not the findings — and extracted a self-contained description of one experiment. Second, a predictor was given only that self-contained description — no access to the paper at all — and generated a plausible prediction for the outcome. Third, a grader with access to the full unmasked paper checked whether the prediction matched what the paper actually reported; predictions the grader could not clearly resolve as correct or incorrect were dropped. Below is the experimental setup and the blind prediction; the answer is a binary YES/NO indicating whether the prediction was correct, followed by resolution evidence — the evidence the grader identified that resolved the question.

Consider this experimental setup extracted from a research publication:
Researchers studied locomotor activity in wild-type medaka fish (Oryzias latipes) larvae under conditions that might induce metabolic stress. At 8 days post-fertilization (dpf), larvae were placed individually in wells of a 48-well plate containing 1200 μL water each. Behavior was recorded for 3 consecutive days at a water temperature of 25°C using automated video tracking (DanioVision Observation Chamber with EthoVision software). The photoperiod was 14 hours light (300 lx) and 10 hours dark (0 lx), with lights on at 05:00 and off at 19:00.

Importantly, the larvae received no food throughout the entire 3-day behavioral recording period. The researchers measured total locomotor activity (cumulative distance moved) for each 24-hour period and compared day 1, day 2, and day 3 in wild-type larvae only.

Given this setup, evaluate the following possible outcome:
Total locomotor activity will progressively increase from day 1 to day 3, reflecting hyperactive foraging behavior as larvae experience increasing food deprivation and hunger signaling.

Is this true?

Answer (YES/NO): NO